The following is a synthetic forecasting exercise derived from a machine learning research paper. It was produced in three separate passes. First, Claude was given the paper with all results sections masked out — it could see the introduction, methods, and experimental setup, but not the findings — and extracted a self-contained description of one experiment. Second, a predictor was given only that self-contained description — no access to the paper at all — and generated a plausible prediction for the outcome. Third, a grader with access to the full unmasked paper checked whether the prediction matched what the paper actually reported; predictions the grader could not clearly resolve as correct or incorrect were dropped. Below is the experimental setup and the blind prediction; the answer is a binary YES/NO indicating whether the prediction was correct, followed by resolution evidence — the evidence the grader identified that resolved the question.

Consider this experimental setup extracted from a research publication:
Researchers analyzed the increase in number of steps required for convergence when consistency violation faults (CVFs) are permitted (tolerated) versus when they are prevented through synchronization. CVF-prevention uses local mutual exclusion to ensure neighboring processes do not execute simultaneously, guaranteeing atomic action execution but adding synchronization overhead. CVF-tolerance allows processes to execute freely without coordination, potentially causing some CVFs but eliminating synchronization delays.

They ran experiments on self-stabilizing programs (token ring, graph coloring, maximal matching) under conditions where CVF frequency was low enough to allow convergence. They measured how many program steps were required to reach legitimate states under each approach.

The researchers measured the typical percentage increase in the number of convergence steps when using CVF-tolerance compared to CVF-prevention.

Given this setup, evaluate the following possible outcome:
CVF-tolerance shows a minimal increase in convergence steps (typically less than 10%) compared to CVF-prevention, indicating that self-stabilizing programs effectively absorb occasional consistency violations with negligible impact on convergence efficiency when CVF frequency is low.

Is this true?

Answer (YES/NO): NO